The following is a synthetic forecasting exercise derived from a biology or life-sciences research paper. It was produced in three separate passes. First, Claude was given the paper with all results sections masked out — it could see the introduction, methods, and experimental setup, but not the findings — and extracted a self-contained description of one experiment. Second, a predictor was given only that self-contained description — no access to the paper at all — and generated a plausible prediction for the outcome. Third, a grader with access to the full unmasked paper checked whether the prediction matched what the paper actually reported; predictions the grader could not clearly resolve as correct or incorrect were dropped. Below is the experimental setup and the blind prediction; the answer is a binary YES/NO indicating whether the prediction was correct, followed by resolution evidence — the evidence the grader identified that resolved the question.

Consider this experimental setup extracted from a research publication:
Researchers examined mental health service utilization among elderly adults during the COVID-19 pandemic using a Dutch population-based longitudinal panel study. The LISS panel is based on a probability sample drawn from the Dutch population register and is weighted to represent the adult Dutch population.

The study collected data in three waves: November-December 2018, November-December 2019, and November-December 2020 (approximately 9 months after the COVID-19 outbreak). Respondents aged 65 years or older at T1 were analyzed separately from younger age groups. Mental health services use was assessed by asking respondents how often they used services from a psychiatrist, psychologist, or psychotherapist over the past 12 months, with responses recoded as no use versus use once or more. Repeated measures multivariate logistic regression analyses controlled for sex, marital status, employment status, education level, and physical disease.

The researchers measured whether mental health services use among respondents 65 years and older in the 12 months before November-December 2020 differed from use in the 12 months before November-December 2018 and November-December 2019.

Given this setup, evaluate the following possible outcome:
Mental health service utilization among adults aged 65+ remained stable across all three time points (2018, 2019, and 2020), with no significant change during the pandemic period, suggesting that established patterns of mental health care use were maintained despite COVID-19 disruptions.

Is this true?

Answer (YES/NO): NO